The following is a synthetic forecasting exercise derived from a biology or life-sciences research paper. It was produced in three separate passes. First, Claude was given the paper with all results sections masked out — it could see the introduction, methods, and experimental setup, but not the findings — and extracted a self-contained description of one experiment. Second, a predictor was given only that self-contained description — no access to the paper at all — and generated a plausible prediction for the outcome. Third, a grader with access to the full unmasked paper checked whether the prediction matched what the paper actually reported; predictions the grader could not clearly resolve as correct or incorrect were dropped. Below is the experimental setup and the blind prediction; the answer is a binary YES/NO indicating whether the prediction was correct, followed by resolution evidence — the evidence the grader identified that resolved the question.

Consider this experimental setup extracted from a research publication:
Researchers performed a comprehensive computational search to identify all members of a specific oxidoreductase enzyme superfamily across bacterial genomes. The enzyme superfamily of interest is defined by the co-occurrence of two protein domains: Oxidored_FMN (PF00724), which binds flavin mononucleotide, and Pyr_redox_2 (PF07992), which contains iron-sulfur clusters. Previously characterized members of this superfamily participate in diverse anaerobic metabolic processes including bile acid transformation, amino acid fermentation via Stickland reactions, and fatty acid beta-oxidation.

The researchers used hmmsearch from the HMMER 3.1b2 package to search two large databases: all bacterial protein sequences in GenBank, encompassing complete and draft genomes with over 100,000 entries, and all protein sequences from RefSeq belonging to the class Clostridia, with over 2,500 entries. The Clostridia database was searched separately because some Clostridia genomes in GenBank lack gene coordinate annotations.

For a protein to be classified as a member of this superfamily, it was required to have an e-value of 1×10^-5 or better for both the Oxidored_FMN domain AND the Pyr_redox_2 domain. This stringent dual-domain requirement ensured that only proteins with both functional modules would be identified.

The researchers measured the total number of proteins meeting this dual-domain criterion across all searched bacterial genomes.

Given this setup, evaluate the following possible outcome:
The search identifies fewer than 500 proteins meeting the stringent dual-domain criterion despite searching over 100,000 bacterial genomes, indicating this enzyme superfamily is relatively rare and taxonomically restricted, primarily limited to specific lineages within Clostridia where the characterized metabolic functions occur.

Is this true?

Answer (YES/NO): NO